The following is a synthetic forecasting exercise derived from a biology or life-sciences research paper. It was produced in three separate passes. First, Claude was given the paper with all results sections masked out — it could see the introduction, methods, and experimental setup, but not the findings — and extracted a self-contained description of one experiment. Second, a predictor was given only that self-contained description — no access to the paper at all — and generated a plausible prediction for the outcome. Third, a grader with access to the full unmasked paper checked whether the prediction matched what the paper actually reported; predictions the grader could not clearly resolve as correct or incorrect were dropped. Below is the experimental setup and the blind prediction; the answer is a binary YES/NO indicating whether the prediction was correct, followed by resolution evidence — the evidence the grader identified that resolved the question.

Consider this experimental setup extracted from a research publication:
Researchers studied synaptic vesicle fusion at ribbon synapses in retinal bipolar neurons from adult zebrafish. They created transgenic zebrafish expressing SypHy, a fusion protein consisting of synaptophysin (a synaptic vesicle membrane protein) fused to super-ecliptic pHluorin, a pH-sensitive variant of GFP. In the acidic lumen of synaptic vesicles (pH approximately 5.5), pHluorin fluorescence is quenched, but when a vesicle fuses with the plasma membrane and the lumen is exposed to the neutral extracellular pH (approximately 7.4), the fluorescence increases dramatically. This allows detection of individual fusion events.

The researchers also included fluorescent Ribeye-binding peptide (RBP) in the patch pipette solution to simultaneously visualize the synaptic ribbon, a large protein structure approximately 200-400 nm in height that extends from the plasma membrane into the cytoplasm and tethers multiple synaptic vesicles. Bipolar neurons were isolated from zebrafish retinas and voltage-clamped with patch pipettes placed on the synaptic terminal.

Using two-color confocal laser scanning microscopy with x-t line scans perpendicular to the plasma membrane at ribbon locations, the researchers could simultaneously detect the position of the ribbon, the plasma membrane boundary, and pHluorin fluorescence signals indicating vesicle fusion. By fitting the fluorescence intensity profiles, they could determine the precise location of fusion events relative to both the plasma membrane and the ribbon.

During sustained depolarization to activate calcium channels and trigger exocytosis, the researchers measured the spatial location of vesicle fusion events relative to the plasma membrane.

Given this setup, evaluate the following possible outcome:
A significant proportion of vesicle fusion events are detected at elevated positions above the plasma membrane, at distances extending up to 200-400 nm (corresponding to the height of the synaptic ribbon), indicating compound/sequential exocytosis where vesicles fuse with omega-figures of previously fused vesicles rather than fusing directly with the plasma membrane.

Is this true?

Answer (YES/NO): YES